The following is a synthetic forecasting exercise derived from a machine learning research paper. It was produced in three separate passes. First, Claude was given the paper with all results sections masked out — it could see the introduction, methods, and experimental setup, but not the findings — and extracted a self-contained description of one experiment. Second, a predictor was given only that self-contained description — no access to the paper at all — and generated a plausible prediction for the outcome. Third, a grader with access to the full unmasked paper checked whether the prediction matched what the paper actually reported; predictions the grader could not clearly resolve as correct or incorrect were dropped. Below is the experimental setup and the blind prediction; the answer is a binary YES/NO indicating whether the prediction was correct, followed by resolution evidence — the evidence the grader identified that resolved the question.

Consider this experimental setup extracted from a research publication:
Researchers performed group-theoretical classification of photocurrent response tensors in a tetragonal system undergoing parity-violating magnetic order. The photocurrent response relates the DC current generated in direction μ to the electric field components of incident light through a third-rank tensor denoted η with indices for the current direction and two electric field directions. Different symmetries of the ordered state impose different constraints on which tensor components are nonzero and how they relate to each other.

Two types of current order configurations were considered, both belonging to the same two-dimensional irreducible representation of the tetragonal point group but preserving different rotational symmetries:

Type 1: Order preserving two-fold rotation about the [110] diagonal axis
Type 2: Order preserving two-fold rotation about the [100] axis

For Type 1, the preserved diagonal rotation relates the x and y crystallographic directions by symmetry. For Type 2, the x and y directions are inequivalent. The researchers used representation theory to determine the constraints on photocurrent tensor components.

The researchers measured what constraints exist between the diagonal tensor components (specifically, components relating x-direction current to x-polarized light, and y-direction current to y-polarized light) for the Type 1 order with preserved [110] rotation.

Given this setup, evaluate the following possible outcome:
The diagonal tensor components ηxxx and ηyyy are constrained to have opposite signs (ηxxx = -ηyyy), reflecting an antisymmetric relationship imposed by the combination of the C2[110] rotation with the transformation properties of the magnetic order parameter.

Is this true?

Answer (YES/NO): NO